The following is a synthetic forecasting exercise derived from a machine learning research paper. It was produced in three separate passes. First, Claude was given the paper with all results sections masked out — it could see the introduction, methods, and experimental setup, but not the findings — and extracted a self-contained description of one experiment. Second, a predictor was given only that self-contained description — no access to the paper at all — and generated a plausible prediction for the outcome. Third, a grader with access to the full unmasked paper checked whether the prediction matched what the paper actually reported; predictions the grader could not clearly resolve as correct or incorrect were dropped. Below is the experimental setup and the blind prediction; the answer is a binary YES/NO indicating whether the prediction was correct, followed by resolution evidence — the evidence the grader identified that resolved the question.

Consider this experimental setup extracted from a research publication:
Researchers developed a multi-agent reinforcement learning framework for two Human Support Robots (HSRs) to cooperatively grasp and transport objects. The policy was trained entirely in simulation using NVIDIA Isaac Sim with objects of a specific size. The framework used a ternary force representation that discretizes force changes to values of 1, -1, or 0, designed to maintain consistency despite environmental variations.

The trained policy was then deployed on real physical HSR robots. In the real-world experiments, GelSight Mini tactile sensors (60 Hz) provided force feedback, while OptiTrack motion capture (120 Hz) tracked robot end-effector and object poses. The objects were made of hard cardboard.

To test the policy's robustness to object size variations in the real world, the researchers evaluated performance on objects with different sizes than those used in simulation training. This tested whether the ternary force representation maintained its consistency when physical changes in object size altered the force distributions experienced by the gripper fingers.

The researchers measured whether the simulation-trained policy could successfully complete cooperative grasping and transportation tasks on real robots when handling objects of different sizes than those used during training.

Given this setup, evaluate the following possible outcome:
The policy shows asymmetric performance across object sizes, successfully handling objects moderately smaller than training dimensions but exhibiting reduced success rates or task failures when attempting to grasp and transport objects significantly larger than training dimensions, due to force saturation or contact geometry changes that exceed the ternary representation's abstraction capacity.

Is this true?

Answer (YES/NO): NO